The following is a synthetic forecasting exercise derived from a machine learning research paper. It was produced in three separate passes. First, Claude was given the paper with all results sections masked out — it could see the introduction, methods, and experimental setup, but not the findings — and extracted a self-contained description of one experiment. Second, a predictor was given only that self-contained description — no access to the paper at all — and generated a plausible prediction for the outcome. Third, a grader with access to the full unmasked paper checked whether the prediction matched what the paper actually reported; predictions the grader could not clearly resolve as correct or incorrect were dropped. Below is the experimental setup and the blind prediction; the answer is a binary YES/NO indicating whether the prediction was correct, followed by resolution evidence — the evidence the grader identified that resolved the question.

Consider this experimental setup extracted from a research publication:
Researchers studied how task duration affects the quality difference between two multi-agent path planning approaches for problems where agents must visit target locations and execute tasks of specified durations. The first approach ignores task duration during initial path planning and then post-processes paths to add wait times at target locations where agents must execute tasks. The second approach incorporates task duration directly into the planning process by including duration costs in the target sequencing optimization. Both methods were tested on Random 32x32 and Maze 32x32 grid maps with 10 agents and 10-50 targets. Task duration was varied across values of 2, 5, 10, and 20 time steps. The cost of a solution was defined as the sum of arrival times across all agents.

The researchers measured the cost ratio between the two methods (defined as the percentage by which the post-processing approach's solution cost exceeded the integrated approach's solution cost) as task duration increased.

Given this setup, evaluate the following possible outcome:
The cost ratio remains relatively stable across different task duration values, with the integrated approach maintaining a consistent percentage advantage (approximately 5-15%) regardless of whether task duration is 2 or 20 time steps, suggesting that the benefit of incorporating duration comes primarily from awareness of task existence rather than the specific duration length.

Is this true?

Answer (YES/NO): NO